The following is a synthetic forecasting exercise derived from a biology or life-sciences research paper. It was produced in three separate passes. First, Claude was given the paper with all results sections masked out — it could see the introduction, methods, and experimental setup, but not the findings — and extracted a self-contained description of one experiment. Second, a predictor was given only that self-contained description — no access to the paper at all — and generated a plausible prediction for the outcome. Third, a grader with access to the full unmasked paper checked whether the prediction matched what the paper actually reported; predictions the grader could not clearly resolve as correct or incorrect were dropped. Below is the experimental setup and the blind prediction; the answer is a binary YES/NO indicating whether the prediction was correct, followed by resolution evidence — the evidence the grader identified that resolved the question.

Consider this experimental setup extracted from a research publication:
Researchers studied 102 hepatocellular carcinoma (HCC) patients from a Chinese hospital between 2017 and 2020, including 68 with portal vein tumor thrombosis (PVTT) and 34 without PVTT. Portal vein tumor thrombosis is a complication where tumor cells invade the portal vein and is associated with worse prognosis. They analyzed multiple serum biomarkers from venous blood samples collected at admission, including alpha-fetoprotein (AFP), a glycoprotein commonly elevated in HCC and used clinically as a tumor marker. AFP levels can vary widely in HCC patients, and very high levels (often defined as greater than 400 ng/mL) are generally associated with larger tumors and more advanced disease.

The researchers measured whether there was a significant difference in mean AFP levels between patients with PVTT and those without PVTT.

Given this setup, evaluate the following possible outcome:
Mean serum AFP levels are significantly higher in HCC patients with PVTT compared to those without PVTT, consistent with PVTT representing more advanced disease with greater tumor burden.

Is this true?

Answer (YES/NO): NO